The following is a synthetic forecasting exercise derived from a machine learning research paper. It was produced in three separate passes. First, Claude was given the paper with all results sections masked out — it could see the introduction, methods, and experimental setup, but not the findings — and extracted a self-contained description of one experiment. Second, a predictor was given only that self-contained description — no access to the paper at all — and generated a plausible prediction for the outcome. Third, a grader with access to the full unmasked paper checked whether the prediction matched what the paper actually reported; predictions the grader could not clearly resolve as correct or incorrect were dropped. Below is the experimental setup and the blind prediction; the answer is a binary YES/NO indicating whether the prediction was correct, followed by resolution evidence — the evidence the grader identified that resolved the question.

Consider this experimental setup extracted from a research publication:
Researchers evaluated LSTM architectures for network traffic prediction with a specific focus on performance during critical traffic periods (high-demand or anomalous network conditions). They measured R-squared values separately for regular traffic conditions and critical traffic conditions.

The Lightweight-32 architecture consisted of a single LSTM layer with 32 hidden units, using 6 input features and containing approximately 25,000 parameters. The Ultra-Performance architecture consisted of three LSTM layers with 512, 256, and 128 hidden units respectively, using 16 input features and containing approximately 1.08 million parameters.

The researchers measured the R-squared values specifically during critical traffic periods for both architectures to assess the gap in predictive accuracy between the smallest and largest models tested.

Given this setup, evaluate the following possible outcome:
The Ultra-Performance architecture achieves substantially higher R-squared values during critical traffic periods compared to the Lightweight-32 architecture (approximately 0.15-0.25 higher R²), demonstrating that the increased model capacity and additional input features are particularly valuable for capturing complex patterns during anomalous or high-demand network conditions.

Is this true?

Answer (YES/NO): NO